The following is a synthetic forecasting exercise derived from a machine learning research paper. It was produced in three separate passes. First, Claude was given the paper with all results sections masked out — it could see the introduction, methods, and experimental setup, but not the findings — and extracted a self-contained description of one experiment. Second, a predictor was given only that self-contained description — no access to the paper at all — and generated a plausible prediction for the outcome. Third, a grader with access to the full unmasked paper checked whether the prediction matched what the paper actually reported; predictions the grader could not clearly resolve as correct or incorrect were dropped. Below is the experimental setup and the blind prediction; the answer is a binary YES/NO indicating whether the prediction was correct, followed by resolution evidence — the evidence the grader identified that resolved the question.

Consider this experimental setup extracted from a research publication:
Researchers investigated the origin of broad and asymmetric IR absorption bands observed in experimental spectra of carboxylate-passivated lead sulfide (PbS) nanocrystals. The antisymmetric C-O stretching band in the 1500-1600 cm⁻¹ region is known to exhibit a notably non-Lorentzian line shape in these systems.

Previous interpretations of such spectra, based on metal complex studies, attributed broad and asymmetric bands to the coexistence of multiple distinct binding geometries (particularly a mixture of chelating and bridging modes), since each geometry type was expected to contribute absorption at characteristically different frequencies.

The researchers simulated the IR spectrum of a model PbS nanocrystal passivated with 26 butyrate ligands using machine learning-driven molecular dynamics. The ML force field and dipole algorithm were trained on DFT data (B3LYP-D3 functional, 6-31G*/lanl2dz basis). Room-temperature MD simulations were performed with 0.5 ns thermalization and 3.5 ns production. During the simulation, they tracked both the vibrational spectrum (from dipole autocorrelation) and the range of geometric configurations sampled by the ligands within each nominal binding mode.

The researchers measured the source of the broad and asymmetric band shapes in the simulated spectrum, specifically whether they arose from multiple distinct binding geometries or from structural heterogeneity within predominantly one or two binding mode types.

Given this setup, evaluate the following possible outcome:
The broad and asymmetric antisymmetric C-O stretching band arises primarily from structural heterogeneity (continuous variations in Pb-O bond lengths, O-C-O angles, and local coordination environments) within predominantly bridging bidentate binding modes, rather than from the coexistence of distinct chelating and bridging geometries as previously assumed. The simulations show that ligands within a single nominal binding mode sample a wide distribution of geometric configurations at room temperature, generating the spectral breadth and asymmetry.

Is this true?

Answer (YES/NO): YES